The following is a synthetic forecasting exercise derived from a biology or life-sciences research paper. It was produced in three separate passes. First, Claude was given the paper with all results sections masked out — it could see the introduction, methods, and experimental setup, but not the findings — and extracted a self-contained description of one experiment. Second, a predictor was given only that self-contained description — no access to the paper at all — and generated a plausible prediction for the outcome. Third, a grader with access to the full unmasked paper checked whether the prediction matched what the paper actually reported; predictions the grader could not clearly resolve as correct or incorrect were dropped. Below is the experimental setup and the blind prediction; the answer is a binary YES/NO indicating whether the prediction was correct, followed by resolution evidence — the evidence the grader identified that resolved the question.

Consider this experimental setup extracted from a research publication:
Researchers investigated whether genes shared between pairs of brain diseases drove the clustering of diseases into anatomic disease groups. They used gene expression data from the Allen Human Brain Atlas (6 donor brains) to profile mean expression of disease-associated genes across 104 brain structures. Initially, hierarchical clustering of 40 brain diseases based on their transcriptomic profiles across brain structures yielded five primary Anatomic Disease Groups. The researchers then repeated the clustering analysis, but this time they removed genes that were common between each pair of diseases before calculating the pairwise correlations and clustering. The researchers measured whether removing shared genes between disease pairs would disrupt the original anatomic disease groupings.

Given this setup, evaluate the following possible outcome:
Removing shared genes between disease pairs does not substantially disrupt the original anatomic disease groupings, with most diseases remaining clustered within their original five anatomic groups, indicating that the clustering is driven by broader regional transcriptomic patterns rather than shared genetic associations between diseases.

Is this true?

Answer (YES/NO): YES